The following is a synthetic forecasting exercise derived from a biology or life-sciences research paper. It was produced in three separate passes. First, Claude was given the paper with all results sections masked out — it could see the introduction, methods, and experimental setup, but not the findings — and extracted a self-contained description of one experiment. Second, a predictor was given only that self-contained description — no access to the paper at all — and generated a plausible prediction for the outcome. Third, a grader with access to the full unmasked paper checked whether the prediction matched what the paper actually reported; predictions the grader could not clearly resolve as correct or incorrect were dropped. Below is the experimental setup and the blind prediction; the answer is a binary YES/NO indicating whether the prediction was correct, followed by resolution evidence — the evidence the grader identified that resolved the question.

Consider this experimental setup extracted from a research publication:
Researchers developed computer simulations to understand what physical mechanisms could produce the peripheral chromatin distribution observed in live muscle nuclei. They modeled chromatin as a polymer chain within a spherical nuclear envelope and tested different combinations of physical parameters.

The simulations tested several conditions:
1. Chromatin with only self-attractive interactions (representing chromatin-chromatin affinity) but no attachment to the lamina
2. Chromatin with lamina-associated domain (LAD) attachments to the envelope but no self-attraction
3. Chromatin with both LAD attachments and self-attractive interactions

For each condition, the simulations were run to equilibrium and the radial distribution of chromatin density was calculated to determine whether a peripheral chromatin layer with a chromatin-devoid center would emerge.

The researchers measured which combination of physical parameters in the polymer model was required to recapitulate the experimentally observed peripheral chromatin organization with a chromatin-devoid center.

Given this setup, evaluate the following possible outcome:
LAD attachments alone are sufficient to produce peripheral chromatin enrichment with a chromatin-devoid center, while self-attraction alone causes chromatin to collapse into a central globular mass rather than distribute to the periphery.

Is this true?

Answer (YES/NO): NO